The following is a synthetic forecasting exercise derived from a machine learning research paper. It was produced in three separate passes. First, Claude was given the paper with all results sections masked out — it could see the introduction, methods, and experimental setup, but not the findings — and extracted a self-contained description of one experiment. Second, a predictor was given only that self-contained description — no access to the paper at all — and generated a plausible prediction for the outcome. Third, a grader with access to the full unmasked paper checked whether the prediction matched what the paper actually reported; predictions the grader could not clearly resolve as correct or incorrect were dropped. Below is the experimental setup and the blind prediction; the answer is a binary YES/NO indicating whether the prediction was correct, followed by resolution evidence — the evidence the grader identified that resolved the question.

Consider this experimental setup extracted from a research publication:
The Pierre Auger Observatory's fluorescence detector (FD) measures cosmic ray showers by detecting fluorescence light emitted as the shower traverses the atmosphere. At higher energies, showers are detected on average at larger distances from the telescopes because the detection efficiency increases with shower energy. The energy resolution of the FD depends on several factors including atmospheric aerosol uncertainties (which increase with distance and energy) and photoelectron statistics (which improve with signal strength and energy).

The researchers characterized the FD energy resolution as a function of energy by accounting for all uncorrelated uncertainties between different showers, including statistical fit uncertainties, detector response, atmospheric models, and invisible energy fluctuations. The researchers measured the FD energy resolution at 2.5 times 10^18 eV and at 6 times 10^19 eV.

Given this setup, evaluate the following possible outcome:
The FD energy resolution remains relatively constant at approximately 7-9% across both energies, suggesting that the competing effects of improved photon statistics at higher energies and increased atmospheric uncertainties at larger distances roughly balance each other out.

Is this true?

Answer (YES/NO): NO